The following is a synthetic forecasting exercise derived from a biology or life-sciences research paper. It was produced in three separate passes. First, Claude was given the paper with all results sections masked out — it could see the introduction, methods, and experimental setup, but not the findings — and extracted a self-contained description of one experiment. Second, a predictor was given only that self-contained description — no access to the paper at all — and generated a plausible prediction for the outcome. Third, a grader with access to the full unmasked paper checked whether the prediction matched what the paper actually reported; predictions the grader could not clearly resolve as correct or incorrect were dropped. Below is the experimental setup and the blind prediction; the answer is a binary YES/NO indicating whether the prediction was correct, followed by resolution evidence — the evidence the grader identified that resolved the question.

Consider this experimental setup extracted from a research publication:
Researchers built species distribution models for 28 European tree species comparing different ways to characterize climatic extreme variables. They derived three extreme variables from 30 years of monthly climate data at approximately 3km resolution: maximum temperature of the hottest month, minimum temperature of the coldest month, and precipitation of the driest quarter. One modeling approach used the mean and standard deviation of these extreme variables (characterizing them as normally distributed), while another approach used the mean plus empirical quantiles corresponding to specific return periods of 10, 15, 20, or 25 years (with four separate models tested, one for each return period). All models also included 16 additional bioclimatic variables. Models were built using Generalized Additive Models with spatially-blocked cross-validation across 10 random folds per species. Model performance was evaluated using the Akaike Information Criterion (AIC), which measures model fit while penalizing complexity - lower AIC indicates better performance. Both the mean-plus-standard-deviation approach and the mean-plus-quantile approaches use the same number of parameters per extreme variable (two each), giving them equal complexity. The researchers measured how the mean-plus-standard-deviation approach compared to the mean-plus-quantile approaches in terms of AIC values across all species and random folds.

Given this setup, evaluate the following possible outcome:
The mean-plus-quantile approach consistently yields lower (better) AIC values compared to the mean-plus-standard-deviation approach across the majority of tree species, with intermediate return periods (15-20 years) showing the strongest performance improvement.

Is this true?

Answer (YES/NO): NO